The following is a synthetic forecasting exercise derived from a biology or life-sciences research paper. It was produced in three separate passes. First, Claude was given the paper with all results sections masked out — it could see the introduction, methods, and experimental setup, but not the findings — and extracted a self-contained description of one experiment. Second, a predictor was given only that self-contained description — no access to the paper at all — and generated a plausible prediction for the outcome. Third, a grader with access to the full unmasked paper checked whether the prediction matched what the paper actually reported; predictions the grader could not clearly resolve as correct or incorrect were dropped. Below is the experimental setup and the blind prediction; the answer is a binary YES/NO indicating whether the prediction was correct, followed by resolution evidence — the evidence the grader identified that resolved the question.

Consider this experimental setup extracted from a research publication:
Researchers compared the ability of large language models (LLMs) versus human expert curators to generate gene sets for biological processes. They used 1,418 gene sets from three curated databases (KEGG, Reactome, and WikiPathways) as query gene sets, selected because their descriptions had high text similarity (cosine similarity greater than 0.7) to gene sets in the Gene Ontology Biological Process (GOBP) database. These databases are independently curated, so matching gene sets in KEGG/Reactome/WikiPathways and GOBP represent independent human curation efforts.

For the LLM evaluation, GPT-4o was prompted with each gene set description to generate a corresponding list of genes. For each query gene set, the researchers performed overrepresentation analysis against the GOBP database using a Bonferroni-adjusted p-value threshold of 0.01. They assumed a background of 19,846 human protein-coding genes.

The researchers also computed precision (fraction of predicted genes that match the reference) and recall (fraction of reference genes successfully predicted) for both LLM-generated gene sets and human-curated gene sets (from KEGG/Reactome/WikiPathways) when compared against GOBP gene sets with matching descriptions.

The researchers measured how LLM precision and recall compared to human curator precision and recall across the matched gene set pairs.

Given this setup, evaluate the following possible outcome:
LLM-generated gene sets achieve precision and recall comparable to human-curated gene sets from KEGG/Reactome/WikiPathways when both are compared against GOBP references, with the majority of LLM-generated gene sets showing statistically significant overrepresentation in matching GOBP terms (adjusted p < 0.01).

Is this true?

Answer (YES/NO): NO